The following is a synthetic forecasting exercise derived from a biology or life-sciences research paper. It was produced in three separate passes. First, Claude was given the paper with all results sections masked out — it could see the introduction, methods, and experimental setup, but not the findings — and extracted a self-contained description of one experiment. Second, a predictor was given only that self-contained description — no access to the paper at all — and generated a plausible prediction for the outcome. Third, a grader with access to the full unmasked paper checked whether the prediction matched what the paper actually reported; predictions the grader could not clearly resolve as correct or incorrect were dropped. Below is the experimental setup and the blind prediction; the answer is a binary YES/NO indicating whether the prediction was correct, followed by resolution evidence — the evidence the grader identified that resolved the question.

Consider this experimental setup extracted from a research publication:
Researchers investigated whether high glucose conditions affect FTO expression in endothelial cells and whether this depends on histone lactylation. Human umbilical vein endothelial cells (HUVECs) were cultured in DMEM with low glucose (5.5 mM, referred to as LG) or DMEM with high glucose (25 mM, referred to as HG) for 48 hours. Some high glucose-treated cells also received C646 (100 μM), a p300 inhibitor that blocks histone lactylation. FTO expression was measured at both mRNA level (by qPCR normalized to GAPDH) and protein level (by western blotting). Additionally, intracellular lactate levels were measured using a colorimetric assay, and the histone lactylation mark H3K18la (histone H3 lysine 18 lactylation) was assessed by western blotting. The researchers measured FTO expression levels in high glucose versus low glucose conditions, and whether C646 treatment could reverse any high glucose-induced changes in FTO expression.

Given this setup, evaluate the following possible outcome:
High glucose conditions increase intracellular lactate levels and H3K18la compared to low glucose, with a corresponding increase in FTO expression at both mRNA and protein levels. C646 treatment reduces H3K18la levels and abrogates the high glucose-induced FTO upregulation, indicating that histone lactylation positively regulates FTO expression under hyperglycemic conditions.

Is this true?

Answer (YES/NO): YES